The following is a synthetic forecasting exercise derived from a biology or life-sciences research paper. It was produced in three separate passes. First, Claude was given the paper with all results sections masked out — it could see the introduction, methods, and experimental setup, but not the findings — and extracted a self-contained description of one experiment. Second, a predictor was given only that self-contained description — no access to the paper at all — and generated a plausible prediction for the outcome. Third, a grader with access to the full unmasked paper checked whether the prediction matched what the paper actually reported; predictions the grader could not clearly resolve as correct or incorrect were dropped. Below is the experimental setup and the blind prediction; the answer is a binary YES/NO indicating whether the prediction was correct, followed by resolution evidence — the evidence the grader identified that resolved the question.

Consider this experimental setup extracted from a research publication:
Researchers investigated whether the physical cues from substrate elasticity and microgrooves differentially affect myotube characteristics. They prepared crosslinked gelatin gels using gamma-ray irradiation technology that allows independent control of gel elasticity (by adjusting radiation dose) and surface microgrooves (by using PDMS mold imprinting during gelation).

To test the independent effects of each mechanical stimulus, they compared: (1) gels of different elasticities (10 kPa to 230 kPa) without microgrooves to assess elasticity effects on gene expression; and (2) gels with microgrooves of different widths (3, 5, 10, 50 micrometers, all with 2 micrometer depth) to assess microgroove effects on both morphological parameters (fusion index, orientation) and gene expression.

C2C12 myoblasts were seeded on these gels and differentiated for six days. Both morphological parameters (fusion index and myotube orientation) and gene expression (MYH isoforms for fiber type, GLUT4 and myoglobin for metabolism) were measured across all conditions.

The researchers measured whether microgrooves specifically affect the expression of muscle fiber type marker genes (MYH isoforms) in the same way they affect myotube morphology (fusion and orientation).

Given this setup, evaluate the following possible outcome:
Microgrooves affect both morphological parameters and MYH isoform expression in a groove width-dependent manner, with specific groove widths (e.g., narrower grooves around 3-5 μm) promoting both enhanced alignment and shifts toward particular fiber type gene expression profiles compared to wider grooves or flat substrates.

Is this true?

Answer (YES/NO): NO